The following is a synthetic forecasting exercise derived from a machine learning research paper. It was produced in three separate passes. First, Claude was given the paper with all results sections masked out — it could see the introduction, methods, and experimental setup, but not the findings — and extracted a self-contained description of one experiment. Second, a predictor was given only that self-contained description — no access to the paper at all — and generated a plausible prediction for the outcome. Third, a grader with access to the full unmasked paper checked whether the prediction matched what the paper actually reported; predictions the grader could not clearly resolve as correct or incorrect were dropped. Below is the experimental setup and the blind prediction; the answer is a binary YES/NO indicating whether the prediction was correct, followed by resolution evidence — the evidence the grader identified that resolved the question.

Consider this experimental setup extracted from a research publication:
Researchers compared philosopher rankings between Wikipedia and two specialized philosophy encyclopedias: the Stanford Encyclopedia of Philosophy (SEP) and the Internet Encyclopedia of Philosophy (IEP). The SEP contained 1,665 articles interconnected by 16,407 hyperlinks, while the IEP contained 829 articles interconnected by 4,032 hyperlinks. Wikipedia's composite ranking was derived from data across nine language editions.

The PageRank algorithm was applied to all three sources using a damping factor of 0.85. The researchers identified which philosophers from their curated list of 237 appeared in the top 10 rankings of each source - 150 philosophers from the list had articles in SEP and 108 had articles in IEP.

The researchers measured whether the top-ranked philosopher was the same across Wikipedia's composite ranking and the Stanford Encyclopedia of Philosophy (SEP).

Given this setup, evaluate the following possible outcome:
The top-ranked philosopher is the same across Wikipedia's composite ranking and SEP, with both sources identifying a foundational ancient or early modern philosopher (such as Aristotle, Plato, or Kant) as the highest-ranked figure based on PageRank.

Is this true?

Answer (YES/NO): YES